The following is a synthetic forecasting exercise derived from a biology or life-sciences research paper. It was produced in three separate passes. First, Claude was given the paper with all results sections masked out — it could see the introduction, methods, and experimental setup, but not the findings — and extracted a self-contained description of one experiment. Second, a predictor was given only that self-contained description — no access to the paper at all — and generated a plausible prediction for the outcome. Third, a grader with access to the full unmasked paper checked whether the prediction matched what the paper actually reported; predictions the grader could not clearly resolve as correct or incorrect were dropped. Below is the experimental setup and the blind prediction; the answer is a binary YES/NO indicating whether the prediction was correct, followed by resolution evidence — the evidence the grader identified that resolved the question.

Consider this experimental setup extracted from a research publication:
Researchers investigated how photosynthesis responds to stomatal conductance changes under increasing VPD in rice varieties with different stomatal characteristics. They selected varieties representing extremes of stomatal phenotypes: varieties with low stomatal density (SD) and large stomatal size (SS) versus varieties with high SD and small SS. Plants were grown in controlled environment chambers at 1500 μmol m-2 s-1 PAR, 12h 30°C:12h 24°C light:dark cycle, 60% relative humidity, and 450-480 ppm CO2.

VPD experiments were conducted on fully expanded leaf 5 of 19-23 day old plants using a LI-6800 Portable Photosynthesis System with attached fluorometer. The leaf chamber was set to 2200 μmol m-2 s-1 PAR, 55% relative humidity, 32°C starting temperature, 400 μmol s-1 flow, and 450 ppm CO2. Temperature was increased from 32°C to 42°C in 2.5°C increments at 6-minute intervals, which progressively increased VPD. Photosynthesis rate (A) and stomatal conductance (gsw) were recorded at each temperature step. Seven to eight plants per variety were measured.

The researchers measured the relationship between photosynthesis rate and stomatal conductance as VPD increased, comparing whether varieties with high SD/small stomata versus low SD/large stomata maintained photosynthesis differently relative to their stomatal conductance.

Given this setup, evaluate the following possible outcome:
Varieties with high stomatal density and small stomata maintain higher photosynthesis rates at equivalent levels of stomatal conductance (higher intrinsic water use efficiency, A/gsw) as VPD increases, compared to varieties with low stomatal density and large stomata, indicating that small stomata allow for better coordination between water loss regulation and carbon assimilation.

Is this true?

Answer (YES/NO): YES